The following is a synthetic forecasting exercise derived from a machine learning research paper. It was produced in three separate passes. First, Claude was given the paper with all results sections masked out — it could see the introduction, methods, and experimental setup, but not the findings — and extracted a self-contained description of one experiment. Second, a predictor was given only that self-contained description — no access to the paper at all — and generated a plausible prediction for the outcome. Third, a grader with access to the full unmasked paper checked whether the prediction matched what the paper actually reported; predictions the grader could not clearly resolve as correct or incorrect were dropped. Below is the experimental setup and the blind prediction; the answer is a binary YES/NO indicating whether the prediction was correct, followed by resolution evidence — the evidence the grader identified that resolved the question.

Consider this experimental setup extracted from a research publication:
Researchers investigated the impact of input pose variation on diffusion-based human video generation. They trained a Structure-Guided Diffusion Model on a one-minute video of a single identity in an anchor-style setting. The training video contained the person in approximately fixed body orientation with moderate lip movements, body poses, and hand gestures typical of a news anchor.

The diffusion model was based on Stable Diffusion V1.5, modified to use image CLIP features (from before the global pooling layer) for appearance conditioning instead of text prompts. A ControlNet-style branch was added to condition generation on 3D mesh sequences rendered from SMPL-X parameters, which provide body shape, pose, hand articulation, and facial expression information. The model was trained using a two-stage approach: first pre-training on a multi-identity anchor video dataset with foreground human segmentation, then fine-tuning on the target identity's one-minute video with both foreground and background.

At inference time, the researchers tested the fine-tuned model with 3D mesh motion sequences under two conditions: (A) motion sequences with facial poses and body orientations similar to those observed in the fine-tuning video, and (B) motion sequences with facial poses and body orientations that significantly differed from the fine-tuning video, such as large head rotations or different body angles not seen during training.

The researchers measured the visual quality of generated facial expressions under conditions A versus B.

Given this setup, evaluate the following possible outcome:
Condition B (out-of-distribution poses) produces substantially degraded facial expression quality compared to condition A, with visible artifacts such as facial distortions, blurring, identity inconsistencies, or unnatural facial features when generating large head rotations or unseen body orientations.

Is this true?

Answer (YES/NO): YES